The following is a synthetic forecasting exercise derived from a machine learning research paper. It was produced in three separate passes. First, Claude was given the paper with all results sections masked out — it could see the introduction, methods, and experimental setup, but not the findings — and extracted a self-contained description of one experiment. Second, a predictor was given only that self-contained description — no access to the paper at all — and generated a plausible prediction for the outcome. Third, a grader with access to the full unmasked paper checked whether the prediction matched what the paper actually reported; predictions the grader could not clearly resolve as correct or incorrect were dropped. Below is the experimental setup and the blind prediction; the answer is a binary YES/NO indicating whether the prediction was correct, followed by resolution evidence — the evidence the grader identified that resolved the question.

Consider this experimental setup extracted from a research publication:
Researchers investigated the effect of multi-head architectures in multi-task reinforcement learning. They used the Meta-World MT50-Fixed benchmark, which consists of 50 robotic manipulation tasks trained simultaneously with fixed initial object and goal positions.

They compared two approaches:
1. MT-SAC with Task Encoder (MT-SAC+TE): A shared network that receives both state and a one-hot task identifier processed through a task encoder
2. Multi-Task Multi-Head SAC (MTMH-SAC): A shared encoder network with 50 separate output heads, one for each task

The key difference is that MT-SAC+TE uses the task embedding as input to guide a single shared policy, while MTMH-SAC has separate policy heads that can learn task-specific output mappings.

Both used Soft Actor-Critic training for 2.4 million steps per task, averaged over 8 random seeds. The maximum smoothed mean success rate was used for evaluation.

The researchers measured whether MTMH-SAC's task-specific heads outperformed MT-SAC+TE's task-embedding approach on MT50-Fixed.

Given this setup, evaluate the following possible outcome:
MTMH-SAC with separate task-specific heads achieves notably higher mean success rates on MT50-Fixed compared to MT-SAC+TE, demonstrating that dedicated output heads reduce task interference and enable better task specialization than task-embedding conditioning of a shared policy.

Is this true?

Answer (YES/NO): NO